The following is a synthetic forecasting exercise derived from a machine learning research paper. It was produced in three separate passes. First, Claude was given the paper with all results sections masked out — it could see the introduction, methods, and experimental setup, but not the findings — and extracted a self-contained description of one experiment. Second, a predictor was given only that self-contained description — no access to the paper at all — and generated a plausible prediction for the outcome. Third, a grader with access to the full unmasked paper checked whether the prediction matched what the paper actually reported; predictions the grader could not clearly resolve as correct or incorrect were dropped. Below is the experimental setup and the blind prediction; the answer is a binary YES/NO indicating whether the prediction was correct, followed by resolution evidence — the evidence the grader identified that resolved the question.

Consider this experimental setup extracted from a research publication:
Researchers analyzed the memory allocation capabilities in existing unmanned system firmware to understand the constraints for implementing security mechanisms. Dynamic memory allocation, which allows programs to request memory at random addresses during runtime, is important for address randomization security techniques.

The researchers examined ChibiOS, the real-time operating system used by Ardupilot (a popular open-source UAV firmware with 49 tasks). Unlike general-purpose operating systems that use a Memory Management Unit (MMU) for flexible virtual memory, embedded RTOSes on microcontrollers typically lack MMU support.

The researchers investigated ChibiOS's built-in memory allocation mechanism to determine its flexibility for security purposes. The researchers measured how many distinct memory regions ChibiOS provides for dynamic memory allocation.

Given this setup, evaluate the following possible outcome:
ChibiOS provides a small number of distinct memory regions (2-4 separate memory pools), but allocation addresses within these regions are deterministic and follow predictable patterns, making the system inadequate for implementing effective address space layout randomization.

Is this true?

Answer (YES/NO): YES